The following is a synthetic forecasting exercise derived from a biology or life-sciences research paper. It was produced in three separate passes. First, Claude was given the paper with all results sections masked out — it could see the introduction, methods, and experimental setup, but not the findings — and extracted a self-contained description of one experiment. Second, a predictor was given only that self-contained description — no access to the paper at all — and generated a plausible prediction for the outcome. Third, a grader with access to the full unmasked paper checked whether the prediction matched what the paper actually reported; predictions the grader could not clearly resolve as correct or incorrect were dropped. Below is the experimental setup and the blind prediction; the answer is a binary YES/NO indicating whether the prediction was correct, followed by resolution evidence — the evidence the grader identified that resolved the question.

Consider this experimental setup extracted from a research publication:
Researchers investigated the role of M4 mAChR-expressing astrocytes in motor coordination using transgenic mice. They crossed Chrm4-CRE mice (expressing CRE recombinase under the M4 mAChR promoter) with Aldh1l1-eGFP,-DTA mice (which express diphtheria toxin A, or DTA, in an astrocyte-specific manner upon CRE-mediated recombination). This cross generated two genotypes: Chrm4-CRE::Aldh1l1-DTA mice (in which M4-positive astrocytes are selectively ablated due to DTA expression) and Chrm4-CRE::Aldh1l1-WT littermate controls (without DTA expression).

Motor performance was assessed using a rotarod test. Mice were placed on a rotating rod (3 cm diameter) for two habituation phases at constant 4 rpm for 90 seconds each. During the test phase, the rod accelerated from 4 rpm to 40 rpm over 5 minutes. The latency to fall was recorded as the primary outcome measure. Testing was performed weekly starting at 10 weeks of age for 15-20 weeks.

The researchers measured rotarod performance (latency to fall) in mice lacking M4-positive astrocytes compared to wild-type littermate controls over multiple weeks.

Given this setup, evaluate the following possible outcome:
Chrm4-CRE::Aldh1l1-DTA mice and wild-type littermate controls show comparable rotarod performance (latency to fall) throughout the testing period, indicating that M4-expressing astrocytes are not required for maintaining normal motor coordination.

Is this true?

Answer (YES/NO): YES